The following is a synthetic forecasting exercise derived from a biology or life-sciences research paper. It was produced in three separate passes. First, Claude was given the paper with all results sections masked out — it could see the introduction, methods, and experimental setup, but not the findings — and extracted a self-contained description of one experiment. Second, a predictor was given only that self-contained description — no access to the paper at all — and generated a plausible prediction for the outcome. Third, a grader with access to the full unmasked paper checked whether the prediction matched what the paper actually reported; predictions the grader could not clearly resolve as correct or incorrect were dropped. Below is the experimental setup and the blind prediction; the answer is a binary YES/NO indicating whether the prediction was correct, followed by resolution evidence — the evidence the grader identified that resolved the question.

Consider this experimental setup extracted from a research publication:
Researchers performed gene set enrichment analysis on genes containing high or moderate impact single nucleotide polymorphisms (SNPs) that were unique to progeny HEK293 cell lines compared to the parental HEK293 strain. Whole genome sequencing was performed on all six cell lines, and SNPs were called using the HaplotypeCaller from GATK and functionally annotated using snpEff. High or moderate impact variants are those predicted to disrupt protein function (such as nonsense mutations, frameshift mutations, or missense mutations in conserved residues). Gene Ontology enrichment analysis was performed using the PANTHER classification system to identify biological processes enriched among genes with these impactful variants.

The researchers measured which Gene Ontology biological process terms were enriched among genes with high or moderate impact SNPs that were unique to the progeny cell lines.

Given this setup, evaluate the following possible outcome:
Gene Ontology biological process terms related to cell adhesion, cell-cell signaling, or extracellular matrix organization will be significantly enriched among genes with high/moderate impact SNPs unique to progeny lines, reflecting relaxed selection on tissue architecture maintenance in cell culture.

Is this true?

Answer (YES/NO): YES